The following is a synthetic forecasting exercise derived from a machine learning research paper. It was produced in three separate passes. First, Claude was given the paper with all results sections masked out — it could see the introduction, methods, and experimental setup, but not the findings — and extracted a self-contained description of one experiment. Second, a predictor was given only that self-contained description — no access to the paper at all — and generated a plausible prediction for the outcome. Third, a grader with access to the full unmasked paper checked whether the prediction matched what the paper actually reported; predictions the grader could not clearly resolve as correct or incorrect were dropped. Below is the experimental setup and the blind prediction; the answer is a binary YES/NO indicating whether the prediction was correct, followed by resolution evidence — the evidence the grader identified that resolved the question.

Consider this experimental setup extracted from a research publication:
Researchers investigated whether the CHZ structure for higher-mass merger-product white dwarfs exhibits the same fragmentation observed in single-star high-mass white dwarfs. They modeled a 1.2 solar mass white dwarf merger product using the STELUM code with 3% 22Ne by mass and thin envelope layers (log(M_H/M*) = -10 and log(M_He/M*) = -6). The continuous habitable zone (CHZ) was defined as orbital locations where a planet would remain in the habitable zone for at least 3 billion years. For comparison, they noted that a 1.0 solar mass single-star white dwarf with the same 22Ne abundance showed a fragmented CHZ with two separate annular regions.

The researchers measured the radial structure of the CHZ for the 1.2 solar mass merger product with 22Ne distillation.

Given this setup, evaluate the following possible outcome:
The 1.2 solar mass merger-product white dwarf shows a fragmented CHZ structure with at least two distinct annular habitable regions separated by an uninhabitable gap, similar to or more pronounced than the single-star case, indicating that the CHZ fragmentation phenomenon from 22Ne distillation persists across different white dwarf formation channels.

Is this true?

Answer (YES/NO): NO